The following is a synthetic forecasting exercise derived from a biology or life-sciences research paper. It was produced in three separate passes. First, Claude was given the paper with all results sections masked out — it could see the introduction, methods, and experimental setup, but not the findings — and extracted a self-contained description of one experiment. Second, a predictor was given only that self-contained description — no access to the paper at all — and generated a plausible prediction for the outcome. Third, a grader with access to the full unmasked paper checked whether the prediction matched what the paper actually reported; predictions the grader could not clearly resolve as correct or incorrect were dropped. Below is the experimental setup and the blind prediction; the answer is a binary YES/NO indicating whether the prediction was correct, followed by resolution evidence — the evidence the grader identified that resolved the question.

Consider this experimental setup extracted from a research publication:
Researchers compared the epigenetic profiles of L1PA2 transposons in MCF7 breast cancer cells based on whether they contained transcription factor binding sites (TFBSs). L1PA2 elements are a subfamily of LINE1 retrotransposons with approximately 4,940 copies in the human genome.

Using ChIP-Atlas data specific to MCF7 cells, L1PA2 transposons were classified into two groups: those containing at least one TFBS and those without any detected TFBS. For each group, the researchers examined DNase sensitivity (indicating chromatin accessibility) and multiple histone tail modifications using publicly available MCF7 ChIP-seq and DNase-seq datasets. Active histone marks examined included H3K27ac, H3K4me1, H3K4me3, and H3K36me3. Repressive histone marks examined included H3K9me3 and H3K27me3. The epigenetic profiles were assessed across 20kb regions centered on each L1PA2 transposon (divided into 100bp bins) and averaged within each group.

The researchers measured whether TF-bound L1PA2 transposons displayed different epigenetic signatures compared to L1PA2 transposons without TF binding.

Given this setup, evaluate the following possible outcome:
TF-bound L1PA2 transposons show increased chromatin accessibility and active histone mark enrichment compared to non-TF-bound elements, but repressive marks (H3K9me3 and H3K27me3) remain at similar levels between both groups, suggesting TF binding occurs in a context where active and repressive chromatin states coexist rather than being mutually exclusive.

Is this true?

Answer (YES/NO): NO